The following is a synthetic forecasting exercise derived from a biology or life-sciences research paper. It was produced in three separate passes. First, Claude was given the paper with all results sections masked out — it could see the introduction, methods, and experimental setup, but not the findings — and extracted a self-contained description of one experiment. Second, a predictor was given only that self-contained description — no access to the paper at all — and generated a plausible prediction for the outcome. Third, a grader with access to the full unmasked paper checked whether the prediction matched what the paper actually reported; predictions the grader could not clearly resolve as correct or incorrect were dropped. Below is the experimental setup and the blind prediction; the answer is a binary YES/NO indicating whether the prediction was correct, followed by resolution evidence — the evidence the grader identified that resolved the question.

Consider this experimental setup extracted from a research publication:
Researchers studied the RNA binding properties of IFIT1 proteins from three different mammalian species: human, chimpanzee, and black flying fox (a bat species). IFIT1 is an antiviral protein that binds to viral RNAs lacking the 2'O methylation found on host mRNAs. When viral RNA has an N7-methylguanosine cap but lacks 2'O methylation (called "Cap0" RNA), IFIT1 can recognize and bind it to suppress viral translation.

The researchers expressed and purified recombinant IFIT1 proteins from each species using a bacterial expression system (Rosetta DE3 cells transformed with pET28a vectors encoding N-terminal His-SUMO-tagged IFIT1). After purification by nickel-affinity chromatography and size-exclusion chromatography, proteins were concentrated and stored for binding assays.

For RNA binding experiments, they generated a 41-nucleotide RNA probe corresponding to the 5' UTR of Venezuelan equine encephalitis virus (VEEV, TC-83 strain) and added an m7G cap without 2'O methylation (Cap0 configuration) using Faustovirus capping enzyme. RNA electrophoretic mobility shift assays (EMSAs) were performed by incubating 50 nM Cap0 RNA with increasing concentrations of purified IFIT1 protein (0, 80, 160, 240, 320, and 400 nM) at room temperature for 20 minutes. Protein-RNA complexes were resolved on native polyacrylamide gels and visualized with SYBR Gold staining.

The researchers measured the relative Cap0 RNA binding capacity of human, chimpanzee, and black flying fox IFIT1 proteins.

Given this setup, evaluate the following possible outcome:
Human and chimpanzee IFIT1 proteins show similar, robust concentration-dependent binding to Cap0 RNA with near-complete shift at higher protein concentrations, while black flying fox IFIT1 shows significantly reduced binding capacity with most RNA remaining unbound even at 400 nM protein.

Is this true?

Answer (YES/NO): NO